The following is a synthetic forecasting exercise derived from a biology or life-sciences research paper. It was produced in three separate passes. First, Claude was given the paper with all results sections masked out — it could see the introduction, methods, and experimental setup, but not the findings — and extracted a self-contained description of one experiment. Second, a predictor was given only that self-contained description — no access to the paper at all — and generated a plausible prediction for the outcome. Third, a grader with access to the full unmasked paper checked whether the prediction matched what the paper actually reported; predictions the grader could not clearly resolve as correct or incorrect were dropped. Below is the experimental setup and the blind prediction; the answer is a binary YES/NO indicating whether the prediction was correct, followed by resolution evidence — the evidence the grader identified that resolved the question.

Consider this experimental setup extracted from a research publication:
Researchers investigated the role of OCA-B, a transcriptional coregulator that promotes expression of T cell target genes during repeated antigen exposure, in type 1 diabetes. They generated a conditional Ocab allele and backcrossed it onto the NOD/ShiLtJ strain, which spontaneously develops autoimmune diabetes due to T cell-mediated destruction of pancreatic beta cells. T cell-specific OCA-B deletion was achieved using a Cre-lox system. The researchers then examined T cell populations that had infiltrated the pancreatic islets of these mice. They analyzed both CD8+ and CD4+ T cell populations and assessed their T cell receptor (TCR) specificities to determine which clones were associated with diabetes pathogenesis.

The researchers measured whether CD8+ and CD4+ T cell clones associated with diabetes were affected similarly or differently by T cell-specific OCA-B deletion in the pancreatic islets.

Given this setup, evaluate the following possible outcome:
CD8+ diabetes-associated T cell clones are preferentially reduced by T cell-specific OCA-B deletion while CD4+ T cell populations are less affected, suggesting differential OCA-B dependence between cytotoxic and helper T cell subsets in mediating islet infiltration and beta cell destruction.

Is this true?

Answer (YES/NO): YES